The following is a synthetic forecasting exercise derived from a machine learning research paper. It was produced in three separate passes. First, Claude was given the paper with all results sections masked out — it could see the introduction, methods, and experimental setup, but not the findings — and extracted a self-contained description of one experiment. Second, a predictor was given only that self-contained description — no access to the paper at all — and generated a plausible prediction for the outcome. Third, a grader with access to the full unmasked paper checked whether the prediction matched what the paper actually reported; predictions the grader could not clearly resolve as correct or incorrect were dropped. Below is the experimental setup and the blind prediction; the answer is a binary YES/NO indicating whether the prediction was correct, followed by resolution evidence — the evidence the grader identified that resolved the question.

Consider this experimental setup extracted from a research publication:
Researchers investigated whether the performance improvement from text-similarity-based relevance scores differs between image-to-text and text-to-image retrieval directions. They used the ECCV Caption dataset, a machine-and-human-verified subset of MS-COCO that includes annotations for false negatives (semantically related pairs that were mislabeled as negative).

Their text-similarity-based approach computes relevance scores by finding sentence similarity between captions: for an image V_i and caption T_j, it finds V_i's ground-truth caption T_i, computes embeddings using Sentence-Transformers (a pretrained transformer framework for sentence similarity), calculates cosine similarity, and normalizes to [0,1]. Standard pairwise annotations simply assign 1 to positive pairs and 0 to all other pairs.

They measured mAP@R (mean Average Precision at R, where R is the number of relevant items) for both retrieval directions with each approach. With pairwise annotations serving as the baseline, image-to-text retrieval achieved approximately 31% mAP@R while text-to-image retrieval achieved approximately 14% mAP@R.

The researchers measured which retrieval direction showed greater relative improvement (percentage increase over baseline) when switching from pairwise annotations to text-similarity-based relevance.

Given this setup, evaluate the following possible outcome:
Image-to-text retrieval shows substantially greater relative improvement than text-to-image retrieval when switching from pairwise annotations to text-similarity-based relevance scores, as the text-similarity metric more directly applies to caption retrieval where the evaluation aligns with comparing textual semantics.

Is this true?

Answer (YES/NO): NO